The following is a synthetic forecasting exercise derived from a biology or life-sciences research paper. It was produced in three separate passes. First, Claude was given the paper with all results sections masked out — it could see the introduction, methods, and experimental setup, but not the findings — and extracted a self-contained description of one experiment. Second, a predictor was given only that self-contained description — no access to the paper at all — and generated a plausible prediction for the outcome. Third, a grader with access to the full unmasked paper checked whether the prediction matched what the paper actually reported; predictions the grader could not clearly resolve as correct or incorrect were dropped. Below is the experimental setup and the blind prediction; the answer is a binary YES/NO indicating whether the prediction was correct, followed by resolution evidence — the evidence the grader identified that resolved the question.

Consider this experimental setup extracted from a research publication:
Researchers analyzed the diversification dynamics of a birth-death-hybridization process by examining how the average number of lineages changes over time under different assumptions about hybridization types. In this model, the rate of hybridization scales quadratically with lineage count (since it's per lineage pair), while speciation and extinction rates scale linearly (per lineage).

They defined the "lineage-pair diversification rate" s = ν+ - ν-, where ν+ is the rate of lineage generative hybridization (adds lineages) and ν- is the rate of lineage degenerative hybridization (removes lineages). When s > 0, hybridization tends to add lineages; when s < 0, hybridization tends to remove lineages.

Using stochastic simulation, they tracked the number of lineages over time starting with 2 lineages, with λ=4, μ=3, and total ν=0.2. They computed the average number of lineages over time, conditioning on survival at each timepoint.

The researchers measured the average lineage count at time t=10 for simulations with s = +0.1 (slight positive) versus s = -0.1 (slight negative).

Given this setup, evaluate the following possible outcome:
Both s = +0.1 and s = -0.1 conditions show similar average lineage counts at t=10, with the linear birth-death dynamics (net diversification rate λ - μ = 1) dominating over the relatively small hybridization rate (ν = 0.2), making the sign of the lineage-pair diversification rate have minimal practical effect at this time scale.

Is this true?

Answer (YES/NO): NO